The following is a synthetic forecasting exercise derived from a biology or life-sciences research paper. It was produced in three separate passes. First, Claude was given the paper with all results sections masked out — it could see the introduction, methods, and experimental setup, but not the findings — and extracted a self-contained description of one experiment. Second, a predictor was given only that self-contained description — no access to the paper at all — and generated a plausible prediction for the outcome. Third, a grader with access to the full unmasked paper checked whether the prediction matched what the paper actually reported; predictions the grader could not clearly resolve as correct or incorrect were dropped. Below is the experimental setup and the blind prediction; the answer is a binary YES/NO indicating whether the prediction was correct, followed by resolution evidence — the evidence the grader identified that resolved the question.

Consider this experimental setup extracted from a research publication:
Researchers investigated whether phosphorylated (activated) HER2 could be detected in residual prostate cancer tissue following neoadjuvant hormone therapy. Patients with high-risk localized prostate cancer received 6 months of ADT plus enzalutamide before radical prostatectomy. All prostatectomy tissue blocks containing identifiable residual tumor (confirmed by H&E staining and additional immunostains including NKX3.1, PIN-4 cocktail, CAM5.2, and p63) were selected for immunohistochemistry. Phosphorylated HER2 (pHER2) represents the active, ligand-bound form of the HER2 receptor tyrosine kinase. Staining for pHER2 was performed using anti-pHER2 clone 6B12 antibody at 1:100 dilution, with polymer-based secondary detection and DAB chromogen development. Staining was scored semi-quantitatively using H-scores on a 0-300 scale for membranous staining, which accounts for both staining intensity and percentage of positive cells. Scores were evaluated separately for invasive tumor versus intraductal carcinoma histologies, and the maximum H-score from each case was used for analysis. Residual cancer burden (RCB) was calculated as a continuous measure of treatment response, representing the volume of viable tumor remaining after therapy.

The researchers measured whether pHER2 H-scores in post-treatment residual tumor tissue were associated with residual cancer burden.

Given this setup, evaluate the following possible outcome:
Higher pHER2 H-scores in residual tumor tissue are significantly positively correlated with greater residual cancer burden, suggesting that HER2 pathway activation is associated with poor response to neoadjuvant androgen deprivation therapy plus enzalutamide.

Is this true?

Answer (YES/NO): NO